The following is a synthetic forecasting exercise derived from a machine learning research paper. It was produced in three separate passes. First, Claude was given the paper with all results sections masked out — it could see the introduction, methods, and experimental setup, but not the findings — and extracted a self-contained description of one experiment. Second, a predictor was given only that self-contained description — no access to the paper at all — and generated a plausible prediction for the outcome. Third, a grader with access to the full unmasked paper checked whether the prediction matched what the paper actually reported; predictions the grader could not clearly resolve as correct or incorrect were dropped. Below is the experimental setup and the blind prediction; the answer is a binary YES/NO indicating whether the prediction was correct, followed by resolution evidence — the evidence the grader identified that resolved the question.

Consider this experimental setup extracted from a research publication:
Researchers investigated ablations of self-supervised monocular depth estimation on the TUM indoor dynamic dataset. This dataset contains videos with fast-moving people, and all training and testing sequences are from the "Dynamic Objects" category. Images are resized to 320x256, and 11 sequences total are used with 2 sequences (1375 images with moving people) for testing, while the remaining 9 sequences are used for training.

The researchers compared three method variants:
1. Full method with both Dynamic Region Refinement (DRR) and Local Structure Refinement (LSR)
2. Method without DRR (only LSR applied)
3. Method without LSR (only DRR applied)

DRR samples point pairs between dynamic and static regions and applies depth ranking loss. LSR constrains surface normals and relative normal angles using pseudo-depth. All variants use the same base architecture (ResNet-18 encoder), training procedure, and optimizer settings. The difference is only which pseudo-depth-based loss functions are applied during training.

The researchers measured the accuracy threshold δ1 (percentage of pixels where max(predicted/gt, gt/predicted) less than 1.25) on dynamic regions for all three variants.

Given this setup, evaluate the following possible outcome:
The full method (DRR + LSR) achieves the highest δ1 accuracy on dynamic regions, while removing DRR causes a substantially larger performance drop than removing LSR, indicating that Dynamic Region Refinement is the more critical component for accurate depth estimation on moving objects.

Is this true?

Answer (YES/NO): NO